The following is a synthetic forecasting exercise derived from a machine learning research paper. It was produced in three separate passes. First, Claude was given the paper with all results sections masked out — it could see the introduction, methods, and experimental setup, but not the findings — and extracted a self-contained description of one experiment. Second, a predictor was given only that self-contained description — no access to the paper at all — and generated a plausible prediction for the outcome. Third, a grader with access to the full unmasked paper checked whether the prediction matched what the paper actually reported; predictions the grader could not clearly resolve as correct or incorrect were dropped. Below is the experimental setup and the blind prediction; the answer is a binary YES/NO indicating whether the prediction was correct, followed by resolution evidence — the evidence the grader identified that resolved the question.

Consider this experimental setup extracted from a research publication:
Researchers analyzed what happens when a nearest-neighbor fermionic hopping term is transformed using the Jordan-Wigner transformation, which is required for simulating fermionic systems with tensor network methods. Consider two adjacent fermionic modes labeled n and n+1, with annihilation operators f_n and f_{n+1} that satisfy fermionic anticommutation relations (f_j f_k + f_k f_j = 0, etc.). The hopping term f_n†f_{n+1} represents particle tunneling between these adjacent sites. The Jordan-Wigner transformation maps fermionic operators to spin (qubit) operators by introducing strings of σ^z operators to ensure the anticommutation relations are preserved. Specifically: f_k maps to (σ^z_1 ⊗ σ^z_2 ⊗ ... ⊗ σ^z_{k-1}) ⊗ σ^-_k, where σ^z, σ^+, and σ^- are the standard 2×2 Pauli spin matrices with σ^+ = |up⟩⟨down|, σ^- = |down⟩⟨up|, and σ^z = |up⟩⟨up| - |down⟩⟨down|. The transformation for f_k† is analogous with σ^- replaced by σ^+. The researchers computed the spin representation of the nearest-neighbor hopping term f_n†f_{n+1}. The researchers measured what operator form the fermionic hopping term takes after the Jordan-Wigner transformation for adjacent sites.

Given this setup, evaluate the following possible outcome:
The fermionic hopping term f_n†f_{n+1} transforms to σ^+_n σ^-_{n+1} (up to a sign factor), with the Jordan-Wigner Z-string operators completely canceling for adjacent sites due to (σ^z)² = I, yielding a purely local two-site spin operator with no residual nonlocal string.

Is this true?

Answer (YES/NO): YES